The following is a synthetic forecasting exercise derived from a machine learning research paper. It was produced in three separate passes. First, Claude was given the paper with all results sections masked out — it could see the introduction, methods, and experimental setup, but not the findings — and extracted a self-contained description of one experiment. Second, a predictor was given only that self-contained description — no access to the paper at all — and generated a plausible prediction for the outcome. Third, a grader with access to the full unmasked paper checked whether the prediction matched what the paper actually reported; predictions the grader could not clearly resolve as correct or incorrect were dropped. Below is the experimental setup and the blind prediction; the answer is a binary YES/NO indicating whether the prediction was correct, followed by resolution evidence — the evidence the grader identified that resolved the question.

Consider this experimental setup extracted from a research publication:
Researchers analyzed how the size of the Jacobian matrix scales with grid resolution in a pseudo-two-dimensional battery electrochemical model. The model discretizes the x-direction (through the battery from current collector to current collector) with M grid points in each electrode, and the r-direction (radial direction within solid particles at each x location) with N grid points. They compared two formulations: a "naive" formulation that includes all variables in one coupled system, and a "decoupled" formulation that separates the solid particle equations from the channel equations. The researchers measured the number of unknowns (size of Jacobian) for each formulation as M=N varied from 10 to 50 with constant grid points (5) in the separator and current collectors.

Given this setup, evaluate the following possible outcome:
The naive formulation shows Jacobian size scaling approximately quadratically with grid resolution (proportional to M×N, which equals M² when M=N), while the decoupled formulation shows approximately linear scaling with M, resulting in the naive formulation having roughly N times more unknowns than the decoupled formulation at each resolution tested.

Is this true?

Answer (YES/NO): NO